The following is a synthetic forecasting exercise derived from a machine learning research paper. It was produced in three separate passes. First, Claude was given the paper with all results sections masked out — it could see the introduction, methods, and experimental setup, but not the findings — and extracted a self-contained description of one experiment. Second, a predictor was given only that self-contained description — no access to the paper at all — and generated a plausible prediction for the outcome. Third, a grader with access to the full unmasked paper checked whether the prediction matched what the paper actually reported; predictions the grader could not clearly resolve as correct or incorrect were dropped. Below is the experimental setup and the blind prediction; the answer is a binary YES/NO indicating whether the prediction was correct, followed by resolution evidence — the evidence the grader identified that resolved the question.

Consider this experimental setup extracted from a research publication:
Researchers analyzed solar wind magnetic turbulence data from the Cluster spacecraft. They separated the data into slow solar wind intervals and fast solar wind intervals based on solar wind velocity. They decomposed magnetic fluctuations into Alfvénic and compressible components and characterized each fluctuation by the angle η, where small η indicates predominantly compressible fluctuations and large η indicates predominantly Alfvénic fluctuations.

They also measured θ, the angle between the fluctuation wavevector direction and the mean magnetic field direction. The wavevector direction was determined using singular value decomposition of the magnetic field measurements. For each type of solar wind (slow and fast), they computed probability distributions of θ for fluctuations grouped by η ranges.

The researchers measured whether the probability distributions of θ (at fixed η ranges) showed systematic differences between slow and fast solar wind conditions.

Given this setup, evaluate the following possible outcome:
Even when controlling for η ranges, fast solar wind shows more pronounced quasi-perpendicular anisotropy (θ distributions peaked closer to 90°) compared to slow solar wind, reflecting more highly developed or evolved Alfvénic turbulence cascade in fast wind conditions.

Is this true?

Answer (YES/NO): NO